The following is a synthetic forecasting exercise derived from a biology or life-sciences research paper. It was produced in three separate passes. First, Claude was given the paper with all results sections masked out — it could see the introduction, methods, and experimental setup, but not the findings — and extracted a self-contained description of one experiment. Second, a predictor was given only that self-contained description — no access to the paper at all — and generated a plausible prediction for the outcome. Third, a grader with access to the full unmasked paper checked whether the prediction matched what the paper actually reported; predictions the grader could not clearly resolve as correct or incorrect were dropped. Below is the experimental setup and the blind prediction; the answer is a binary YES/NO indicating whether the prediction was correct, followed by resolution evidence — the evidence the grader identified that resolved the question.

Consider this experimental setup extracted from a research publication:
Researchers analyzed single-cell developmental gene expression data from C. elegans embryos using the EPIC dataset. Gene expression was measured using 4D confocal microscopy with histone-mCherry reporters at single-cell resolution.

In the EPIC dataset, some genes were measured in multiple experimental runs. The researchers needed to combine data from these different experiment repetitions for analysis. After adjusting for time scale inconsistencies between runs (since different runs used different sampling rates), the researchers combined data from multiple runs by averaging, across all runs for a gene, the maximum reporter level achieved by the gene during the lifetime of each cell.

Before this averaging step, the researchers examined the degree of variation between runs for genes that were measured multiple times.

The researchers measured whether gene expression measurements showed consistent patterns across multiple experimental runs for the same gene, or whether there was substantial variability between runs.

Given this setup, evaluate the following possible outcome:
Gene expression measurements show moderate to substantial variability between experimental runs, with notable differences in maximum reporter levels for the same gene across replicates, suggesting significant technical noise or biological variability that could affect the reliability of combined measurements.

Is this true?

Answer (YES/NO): YES